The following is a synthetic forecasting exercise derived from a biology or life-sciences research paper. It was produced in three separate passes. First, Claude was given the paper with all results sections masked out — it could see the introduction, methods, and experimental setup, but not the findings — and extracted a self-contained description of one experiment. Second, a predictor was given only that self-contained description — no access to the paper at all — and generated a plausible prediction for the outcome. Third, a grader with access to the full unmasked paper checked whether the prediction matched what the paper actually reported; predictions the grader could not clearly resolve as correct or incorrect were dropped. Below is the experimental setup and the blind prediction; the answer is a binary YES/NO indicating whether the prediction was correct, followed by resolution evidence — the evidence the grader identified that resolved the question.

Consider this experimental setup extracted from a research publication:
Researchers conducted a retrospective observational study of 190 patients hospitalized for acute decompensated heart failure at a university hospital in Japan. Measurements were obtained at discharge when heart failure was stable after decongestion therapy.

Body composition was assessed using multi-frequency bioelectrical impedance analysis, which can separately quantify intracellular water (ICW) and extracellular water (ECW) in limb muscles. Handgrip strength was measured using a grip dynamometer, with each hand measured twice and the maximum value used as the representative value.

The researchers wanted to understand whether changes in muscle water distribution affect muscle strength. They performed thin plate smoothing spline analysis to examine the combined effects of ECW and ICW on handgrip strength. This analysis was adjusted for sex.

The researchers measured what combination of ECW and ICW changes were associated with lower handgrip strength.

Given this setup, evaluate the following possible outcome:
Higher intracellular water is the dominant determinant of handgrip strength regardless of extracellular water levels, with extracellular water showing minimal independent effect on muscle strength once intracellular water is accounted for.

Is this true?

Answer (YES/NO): NO